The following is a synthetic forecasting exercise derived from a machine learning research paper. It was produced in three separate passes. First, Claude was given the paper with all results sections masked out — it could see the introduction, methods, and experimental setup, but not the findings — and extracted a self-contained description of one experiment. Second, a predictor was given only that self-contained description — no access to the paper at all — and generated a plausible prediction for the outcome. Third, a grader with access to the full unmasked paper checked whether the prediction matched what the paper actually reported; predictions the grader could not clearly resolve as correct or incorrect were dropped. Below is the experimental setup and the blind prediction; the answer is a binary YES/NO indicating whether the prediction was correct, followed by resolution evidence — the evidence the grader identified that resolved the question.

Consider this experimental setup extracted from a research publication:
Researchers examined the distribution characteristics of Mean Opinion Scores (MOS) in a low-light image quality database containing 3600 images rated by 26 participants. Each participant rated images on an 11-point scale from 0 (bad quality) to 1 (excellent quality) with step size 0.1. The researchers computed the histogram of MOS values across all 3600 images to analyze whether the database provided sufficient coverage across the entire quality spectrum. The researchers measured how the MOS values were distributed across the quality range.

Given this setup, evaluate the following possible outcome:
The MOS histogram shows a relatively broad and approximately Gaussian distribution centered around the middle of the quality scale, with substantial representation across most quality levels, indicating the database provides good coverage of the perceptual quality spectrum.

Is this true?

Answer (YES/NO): NO